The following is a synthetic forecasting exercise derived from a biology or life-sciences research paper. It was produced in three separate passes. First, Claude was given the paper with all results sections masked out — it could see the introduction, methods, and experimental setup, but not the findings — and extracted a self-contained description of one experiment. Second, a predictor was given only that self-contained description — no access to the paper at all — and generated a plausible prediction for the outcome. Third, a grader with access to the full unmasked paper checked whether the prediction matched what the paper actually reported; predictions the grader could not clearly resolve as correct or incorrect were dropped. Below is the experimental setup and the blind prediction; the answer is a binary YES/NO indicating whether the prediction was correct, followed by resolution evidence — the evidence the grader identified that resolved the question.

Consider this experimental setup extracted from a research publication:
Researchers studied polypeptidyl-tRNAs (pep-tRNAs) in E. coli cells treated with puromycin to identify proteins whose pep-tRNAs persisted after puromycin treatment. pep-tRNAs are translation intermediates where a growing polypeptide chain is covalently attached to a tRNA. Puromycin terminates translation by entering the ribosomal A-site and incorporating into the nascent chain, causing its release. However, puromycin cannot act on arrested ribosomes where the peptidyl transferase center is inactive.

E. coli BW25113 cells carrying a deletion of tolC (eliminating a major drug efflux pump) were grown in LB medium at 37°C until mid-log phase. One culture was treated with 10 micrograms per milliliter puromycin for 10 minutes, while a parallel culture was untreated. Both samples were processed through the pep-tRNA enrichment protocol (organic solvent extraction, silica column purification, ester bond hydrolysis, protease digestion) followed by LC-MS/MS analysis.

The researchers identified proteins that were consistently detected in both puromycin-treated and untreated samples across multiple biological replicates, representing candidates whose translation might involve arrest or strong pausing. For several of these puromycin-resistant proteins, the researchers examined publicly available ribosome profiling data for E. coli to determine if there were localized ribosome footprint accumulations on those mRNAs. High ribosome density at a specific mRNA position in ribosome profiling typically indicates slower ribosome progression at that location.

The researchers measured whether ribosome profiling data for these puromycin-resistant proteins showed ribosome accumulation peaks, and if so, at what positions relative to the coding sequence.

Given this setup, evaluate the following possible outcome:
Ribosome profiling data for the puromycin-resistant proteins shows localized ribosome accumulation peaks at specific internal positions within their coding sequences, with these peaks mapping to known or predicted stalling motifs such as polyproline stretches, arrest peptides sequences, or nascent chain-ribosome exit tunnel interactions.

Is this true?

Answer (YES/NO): YES